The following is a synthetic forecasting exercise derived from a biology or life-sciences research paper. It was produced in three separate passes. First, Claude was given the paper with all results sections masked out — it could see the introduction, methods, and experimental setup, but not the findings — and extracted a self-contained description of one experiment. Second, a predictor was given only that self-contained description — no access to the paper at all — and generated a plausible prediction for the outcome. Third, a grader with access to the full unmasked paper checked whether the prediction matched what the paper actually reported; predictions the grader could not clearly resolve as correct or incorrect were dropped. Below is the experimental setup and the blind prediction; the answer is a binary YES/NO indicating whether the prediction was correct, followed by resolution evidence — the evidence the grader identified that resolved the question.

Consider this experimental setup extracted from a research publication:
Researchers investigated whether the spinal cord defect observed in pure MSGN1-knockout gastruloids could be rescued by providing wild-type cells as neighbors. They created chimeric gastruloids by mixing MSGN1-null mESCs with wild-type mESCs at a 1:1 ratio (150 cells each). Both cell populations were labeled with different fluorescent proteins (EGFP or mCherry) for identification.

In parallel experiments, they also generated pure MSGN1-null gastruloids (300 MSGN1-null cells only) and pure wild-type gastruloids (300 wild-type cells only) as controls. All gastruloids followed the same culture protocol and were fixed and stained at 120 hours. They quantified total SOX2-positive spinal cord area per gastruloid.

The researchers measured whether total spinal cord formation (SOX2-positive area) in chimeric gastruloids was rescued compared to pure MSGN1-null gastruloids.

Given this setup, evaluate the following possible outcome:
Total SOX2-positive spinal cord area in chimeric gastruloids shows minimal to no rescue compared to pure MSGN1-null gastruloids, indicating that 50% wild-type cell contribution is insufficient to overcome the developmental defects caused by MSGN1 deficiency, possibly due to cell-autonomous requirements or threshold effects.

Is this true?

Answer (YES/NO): NO